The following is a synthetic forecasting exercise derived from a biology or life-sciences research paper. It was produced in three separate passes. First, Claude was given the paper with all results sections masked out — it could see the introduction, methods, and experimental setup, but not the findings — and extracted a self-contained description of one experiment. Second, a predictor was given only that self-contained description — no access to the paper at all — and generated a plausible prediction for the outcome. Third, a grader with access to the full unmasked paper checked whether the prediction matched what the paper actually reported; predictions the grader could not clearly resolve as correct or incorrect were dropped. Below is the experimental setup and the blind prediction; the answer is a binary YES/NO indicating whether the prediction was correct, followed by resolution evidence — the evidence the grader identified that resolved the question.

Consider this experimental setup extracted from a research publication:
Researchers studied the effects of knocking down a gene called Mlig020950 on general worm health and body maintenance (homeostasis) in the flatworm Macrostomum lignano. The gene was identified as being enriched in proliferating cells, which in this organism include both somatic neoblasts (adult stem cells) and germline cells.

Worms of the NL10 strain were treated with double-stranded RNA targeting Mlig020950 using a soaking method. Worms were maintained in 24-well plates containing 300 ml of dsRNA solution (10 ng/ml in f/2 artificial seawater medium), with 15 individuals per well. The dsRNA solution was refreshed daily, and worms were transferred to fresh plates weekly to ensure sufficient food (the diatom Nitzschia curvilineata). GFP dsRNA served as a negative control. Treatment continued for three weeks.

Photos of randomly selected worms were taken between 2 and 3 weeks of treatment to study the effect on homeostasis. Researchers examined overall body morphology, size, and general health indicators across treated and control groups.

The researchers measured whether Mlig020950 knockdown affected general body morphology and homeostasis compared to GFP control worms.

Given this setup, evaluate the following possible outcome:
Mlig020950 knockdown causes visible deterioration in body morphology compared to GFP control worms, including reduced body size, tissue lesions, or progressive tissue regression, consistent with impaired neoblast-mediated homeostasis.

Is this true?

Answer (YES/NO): NO